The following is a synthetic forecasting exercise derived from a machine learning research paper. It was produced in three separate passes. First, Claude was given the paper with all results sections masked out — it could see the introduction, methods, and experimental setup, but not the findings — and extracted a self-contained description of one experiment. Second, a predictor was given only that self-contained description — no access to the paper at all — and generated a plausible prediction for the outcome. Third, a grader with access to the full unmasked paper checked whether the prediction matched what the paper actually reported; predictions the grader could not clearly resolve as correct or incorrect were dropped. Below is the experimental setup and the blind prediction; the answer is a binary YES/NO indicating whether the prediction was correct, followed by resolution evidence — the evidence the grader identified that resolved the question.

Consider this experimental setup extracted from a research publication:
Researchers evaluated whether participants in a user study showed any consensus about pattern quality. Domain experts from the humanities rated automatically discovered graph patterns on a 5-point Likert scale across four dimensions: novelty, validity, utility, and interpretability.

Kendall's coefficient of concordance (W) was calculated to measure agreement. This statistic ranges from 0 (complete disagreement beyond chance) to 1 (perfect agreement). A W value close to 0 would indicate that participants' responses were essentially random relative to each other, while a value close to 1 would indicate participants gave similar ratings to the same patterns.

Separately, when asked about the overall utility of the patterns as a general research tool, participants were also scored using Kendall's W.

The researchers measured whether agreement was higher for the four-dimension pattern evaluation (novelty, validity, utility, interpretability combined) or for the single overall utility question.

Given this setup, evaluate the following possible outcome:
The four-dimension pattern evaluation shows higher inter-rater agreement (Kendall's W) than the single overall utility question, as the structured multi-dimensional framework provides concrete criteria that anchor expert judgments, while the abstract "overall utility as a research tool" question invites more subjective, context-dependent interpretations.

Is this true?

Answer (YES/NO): NO